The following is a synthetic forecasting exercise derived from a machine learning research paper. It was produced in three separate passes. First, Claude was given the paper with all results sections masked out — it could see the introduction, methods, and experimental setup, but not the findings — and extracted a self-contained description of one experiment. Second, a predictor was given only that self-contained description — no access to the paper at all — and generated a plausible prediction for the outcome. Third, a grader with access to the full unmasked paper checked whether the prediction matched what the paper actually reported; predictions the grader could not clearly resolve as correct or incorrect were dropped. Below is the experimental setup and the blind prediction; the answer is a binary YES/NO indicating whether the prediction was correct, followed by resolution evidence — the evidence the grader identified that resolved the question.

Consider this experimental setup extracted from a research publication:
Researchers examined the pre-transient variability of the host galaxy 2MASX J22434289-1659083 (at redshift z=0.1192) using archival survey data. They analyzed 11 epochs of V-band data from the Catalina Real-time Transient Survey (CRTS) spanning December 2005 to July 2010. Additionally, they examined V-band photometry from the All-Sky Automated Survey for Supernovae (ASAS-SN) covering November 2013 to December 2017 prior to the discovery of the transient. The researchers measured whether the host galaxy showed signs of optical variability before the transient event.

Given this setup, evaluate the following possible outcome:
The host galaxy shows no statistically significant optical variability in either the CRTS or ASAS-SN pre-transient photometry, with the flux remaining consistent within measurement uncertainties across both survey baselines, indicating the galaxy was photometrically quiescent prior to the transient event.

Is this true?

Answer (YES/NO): YES